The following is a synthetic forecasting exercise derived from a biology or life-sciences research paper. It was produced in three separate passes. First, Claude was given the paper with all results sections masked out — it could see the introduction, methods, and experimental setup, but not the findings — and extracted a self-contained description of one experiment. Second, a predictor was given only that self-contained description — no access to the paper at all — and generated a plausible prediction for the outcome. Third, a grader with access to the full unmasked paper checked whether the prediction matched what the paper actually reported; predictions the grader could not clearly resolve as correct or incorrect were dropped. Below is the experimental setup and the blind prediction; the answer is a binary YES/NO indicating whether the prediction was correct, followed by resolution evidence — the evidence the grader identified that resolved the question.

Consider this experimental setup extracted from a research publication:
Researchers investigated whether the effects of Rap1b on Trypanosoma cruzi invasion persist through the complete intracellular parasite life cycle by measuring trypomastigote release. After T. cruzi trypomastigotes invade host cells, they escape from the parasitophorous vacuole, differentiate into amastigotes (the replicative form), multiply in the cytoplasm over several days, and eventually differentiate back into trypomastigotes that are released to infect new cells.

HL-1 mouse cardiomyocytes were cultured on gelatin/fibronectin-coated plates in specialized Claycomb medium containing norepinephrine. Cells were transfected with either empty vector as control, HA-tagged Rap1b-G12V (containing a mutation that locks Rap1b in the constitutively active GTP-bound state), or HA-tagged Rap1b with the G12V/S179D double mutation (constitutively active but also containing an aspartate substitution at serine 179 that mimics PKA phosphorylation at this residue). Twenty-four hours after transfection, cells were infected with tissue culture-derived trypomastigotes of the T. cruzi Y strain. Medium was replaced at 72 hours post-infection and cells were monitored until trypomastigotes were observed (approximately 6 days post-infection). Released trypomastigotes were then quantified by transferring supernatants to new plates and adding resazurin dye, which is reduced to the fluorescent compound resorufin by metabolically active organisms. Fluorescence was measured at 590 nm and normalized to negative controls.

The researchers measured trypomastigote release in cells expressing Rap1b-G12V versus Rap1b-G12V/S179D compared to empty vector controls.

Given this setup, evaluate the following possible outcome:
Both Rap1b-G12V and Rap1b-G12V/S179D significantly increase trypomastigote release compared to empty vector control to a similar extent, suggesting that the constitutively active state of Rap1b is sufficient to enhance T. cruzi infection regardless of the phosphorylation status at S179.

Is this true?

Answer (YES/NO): YES